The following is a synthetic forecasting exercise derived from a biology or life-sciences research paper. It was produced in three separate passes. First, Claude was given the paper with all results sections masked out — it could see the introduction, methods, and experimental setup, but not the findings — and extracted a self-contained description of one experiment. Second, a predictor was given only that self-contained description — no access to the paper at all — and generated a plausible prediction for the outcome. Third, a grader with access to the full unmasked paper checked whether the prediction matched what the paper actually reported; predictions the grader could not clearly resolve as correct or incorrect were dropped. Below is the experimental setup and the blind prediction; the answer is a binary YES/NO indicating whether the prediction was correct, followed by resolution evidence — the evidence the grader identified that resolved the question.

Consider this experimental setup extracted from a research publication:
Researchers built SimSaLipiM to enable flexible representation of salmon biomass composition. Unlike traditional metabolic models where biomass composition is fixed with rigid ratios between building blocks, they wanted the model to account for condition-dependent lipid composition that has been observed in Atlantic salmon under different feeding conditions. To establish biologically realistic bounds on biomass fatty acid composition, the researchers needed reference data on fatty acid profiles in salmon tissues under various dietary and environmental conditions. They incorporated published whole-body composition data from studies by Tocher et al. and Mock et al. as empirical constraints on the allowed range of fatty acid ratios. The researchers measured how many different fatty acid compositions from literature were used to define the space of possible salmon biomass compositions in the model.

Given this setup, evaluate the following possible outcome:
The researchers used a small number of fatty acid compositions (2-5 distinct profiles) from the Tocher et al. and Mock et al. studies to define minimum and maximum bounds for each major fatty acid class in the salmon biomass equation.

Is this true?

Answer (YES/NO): NO